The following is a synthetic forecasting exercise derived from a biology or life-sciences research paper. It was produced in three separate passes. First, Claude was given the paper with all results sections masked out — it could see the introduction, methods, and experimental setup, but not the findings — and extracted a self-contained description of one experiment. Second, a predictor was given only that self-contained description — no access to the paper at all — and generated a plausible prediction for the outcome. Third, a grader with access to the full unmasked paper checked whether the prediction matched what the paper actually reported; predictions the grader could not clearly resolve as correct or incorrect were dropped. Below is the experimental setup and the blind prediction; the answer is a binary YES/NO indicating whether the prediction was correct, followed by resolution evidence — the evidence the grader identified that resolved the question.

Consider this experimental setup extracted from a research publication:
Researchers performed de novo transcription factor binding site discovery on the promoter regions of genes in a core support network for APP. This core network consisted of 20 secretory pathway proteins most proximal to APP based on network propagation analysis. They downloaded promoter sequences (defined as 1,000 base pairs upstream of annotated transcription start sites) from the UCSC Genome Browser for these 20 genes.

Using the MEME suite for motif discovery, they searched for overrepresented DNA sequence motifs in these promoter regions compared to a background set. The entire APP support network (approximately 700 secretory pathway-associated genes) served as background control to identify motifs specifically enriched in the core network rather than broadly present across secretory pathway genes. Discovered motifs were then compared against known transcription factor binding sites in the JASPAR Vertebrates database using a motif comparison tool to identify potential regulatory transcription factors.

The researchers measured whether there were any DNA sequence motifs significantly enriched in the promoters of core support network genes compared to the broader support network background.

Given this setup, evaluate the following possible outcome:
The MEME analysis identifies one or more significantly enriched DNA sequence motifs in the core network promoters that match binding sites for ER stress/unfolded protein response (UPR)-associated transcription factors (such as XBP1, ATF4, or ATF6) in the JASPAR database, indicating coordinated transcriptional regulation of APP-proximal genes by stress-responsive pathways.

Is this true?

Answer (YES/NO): NO